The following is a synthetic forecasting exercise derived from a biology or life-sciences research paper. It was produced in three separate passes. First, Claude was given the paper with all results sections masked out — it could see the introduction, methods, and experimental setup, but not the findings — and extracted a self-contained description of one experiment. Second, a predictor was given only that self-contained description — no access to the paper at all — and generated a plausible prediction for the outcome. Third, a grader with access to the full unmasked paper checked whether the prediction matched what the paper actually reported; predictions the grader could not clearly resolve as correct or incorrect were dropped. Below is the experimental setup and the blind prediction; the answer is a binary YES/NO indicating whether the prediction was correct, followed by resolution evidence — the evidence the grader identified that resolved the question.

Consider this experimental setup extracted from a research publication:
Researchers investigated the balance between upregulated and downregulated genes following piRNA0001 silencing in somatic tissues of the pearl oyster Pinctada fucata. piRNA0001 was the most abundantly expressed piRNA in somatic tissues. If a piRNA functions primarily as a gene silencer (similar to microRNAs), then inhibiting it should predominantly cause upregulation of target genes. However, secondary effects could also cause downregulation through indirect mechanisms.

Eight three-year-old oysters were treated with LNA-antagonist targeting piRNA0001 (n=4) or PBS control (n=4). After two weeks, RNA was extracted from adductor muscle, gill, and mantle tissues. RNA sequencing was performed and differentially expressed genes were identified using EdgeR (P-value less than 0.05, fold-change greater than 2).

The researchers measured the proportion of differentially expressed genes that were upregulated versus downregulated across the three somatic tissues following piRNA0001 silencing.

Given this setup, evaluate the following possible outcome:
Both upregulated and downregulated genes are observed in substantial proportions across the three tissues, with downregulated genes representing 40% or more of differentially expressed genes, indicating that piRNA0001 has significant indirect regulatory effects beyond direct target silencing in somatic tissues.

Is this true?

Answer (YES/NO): YES